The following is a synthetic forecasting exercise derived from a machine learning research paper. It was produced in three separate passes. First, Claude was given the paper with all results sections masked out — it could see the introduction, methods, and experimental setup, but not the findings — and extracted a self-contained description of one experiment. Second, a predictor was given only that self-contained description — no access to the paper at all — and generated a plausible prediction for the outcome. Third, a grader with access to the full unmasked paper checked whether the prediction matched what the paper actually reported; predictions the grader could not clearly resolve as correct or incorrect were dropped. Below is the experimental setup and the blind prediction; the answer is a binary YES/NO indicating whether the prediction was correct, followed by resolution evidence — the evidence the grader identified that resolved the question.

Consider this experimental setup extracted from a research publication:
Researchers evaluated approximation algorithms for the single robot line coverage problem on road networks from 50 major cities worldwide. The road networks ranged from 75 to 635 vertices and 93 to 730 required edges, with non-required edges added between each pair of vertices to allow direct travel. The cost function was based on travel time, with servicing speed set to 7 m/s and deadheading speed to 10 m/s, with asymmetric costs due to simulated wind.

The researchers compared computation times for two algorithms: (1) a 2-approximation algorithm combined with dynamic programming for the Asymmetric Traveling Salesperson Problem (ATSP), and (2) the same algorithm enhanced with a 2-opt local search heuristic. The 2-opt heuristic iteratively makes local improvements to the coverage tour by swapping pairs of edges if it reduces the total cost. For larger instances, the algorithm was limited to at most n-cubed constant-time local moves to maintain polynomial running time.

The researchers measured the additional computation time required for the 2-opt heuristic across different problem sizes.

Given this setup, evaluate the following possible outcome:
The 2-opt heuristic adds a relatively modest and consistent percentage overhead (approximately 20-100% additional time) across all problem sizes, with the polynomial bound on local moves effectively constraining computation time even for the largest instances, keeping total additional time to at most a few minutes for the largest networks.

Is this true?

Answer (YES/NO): NO